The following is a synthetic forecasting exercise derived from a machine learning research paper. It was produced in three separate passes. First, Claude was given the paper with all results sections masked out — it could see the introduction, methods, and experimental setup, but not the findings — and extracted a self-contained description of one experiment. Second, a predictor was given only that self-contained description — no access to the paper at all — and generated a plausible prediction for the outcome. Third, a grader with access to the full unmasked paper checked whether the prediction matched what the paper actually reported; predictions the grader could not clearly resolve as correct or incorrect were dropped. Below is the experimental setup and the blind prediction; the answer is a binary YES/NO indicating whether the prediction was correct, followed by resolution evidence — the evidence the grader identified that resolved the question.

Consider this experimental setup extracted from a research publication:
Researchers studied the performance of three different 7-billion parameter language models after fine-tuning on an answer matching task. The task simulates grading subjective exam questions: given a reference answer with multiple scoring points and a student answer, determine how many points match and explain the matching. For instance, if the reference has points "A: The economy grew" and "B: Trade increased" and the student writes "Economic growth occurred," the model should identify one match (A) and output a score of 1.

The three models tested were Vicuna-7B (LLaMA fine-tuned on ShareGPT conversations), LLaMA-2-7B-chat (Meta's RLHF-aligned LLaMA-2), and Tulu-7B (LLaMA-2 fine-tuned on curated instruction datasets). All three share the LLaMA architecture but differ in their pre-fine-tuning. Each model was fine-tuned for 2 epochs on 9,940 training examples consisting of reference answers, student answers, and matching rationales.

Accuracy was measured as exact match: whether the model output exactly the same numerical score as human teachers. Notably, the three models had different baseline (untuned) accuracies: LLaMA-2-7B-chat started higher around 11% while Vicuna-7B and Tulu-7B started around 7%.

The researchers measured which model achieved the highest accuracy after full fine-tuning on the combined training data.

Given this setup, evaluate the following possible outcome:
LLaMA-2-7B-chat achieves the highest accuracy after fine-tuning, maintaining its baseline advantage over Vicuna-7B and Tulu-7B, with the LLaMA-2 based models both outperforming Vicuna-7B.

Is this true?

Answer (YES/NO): NO